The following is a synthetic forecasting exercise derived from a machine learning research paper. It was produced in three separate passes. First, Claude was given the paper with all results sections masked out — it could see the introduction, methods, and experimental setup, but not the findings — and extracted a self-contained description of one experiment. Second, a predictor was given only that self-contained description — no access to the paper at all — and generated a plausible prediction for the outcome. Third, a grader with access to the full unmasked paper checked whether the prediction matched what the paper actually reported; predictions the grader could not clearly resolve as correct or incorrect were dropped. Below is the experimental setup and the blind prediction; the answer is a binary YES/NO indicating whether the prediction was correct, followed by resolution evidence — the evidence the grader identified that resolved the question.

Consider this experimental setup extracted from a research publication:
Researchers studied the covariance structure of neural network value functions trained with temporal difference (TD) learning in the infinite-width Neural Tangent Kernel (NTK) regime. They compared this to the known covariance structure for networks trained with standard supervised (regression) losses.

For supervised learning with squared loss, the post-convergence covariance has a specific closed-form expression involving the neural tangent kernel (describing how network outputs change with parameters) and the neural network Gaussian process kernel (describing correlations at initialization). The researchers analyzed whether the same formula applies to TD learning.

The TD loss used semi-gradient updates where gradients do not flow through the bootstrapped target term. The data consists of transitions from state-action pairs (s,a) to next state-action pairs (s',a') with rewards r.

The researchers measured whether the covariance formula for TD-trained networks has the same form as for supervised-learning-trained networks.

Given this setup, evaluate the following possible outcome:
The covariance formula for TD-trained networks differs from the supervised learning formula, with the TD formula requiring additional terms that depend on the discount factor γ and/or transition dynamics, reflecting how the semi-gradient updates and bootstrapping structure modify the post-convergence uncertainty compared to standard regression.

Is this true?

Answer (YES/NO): YES